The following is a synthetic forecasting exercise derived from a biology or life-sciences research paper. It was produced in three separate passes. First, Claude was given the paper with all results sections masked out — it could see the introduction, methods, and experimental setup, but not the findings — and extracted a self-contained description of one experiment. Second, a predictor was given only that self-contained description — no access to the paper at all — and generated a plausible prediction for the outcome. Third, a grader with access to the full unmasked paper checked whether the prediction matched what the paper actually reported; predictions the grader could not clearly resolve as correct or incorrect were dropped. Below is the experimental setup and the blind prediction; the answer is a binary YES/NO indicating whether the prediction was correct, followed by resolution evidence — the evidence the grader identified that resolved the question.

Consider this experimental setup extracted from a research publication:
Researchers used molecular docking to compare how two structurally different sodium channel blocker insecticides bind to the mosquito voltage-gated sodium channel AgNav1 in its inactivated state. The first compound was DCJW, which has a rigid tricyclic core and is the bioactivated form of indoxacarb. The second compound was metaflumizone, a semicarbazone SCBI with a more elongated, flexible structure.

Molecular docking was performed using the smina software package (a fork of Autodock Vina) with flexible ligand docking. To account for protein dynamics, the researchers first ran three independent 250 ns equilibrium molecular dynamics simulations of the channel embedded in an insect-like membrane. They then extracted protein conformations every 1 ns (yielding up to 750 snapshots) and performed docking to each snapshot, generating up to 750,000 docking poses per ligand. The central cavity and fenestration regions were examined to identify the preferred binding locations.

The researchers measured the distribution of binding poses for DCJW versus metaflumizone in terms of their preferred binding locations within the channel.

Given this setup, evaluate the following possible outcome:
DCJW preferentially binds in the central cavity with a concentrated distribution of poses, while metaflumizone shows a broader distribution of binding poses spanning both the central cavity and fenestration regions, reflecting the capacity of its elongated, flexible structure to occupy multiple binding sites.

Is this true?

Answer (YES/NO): NO